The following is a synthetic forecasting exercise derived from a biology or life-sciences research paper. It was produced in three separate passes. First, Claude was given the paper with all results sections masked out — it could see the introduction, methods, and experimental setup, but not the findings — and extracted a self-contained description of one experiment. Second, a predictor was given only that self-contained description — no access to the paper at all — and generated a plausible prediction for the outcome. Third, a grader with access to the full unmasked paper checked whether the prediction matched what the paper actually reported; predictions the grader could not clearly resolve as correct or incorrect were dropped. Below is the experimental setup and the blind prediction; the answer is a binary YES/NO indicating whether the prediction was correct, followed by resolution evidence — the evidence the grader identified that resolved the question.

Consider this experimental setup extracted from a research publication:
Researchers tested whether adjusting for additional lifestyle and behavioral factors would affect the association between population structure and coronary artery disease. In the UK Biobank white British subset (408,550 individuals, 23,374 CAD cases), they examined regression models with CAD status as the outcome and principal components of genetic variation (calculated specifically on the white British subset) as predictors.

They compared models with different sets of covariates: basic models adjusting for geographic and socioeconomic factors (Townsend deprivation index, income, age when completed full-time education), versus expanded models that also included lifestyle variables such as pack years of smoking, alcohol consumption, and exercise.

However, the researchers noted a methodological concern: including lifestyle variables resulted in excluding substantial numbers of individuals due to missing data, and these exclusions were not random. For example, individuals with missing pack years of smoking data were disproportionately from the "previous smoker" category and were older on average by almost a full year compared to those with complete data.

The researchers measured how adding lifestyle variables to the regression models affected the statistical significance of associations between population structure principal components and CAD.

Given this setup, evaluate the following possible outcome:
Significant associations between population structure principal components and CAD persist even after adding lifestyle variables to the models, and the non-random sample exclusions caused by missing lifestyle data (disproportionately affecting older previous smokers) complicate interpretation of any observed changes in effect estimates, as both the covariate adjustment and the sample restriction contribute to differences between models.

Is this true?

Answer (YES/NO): NO